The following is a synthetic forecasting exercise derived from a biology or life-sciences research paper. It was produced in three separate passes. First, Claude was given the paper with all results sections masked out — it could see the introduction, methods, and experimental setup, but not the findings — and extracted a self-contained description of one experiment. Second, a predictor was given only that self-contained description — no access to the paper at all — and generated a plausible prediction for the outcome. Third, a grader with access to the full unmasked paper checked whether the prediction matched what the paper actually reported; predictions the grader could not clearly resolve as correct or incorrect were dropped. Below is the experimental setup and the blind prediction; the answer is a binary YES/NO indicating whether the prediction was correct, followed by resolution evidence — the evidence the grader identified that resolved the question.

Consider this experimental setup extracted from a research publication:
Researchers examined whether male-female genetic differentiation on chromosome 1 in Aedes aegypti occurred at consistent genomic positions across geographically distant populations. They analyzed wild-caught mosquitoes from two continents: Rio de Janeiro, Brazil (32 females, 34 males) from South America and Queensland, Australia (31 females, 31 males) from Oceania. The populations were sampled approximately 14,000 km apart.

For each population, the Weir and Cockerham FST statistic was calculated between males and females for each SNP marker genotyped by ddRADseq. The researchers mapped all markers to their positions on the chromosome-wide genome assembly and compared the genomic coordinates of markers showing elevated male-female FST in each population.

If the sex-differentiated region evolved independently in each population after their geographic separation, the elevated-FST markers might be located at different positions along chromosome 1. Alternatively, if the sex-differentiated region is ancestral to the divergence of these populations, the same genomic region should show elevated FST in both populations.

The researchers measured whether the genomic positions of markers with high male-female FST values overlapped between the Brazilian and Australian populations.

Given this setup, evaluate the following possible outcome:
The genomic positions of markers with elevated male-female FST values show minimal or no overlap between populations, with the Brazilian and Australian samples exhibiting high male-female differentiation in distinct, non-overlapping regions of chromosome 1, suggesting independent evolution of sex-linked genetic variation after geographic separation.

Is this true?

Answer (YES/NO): NO